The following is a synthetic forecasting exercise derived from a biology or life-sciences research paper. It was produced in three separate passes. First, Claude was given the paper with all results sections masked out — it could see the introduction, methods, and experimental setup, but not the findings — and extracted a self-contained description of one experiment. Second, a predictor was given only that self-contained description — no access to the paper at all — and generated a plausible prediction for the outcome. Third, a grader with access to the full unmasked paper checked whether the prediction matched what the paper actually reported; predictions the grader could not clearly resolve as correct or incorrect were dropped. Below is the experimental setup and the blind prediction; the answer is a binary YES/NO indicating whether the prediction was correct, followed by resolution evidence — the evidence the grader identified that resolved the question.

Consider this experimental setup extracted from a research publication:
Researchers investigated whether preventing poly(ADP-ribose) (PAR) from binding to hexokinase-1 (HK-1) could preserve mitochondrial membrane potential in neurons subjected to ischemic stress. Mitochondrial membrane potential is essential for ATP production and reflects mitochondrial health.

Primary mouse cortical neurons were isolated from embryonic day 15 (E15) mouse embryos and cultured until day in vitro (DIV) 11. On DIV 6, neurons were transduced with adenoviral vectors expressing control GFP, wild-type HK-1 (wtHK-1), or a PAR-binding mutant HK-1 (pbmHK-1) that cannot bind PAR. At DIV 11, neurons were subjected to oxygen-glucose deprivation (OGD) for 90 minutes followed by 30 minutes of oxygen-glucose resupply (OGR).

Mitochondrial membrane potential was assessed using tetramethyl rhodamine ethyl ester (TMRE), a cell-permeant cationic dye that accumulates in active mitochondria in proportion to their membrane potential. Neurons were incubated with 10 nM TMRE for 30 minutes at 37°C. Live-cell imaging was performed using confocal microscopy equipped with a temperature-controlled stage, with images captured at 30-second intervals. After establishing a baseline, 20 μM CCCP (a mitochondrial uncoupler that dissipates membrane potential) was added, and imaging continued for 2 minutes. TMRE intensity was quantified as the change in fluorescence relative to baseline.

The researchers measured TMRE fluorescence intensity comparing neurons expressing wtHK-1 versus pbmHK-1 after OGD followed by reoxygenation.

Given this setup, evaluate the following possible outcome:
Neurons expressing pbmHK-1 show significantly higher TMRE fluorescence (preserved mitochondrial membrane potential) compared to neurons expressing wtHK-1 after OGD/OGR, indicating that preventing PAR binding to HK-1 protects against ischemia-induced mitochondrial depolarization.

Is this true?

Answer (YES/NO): YES